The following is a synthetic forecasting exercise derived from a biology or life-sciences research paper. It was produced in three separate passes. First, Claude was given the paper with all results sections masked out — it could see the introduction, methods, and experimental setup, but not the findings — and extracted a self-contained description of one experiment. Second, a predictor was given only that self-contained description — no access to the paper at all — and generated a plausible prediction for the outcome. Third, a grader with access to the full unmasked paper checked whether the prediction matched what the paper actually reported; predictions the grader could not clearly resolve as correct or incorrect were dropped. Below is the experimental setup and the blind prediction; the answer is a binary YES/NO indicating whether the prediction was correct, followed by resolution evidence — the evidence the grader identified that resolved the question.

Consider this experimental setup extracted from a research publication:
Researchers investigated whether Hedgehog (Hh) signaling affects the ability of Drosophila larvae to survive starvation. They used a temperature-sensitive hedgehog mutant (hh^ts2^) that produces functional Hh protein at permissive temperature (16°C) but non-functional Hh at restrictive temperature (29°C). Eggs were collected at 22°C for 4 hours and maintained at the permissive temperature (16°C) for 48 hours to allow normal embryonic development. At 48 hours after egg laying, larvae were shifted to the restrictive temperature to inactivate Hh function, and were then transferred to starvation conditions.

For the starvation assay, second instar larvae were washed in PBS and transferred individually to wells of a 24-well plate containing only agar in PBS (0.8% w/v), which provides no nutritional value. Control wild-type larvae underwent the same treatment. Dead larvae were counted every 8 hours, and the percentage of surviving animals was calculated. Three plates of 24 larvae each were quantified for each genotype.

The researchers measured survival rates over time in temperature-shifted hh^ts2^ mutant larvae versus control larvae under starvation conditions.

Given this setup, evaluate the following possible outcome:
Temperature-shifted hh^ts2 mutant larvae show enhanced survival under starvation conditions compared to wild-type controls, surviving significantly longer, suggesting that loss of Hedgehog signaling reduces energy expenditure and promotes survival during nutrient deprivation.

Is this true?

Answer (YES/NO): NO